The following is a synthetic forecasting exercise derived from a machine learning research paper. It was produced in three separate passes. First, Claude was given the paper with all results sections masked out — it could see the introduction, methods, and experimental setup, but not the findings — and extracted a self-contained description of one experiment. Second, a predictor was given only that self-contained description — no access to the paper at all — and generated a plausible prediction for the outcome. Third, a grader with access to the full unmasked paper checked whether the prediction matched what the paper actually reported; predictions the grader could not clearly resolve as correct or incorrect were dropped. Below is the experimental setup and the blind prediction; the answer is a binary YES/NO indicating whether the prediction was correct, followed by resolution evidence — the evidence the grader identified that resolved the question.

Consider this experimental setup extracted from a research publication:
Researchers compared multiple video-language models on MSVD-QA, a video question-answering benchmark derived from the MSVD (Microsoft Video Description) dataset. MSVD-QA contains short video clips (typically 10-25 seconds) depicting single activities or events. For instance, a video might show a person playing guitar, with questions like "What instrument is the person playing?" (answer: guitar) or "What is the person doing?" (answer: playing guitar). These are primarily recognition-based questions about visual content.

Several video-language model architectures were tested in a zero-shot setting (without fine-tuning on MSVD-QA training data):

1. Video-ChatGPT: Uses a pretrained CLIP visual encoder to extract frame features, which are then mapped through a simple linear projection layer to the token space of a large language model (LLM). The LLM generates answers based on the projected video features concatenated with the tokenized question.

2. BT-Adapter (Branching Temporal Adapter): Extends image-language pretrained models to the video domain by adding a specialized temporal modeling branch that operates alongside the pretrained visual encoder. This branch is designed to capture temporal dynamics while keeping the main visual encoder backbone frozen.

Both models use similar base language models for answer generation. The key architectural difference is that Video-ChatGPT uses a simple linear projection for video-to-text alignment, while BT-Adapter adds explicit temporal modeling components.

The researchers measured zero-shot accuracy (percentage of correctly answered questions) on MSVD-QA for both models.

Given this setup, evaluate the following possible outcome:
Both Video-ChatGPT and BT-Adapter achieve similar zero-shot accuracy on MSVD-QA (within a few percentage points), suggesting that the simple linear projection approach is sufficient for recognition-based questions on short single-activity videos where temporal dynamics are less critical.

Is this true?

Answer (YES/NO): YES